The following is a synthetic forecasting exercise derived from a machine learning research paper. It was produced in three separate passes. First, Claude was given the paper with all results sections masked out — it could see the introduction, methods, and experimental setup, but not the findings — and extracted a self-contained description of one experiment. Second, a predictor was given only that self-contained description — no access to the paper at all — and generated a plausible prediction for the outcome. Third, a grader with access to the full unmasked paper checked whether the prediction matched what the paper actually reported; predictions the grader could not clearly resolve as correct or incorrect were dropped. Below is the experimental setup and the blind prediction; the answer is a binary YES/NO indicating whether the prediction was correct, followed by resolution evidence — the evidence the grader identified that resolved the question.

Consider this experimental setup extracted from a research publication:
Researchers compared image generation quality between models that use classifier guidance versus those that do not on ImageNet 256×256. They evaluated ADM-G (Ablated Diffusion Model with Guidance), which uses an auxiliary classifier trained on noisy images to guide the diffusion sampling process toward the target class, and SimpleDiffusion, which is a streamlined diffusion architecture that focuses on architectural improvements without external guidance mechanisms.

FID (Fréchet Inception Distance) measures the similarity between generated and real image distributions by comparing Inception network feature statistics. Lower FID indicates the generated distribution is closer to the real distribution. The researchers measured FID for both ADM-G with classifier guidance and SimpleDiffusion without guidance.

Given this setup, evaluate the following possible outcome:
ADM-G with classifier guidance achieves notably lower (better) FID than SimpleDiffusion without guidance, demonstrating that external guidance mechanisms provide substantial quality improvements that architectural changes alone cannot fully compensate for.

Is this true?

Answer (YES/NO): NO